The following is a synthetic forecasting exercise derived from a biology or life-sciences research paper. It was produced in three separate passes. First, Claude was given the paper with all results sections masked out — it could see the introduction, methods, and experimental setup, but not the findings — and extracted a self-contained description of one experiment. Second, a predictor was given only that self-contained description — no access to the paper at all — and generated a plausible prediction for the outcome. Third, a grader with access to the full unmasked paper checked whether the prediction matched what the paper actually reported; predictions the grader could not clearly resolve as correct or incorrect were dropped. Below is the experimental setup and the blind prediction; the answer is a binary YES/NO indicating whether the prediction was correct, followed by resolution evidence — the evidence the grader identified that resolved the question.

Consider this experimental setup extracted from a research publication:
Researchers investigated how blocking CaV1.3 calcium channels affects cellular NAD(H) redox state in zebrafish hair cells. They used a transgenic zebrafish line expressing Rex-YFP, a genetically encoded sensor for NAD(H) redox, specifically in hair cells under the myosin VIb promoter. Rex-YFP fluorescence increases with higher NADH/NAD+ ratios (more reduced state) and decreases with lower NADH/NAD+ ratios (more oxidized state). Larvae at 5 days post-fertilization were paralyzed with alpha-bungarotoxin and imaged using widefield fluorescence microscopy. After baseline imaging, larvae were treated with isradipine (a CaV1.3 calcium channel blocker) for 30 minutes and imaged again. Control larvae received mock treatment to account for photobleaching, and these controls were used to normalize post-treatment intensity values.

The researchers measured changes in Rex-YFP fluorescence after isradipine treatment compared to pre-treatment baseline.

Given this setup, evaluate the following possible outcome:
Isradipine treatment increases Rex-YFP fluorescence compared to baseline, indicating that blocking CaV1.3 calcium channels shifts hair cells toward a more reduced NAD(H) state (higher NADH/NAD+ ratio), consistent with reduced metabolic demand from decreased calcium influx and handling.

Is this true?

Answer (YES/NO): NO